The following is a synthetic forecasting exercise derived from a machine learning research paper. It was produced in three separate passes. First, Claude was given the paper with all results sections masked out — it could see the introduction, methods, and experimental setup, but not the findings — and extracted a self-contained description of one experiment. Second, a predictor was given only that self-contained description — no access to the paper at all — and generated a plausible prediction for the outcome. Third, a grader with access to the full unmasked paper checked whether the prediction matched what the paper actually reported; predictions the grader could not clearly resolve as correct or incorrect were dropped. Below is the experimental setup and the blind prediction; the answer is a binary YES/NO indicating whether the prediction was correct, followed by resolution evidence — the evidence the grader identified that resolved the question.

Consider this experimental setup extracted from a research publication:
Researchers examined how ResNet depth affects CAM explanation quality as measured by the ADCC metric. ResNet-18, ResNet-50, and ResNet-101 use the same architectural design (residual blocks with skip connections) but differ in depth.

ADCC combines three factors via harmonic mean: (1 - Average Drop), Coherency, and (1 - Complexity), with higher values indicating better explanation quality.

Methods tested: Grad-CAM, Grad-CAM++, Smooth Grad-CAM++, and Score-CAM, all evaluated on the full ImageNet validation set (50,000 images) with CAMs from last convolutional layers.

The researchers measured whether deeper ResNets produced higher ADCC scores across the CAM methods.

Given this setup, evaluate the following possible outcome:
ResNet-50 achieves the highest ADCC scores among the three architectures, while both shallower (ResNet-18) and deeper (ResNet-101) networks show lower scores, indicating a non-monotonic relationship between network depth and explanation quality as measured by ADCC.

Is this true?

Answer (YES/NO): NO